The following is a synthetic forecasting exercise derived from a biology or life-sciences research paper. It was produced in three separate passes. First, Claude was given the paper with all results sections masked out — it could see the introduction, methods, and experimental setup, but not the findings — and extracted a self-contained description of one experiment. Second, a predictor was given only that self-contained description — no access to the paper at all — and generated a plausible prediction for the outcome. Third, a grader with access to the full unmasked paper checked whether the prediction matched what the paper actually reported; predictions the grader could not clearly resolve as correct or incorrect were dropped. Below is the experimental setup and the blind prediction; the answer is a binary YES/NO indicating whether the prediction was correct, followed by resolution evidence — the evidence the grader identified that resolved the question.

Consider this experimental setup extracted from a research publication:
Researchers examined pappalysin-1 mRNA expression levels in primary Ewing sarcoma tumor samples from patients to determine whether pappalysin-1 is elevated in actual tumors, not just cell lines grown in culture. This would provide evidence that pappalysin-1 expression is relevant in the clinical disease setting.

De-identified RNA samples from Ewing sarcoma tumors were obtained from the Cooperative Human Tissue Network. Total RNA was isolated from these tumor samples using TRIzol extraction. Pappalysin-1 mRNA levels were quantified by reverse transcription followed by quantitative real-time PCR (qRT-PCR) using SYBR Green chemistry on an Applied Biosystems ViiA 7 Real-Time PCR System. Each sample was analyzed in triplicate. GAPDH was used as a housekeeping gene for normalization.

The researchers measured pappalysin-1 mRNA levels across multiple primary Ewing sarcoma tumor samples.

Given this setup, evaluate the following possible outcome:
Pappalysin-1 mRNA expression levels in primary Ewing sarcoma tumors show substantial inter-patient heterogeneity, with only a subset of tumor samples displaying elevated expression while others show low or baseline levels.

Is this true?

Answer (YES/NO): NO